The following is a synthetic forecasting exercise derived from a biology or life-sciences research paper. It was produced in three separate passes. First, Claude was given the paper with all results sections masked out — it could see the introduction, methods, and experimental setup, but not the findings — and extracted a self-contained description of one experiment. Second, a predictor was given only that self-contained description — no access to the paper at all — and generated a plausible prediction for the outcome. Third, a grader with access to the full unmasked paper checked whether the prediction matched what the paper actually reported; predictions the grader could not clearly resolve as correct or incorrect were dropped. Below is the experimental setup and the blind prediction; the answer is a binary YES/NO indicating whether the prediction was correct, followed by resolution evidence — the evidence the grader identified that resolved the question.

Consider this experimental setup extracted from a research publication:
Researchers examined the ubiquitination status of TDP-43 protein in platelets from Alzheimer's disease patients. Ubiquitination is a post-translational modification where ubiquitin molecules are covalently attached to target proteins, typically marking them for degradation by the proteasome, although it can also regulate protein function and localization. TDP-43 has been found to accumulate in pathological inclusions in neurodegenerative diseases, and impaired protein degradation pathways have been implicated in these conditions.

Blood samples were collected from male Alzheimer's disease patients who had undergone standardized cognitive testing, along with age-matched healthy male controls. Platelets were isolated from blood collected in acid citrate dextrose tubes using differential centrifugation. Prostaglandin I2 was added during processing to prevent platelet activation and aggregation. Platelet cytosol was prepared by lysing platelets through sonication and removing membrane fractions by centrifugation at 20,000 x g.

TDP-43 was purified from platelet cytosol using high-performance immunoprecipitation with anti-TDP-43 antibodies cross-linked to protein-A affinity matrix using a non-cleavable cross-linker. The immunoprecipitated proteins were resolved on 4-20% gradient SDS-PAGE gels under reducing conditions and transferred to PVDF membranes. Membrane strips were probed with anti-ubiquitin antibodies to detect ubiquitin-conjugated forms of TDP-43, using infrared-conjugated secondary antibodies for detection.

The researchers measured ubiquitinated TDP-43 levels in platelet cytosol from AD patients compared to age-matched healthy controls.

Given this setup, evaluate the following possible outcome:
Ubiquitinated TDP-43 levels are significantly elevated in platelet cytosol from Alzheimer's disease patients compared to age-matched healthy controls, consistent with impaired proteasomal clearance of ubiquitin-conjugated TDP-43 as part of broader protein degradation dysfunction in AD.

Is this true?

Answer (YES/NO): NO